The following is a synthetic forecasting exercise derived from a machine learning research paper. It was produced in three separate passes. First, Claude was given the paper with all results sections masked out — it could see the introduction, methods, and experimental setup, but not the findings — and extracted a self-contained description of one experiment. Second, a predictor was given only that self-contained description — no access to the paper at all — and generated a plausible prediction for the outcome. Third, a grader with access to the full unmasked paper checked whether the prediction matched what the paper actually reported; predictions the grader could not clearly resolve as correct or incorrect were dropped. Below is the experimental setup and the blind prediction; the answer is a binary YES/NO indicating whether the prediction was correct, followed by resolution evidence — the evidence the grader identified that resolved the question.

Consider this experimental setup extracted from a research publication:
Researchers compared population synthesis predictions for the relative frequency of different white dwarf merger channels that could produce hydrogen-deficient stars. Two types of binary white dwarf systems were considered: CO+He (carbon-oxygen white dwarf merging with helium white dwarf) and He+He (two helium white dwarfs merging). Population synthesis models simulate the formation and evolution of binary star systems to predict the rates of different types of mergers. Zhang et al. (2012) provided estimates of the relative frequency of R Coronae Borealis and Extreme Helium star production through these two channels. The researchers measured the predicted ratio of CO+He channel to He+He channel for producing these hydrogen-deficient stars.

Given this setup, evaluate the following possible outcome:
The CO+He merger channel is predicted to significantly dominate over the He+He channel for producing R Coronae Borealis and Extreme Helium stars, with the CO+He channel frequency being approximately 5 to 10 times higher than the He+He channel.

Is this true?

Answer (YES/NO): NO